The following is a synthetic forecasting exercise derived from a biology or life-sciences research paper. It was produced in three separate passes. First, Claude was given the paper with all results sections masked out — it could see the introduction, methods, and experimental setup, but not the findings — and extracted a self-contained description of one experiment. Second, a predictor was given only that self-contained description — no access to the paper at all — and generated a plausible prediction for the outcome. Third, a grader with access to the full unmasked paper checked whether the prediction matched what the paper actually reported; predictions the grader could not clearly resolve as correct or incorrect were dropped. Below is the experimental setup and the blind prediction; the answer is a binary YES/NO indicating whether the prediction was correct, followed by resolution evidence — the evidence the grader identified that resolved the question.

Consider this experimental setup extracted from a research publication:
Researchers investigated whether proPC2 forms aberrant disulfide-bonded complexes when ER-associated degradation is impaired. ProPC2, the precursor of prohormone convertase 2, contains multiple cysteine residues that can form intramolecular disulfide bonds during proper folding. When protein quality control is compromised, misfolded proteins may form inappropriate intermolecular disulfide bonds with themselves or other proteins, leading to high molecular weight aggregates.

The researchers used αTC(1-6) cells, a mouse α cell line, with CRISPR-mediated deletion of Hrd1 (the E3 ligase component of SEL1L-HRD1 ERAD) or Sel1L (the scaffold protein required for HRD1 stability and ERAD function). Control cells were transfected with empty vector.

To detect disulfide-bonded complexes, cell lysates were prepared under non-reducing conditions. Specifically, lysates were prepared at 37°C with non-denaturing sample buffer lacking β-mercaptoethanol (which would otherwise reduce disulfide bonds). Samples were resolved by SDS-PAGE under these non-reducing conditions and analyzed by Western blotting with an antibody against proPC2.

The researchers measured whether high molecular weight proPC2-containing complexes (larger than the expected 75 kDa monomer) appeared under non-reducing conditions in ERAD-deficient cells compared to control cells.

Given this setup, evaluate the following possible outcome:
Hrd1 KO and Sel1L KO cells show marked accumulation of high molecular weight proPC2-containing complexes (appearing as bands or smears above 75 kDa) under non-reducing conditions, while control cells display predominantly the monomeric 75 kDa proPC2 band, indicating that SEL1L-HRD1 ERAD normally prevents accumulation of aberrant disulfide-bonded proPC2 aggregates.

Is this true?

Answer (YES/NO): YES